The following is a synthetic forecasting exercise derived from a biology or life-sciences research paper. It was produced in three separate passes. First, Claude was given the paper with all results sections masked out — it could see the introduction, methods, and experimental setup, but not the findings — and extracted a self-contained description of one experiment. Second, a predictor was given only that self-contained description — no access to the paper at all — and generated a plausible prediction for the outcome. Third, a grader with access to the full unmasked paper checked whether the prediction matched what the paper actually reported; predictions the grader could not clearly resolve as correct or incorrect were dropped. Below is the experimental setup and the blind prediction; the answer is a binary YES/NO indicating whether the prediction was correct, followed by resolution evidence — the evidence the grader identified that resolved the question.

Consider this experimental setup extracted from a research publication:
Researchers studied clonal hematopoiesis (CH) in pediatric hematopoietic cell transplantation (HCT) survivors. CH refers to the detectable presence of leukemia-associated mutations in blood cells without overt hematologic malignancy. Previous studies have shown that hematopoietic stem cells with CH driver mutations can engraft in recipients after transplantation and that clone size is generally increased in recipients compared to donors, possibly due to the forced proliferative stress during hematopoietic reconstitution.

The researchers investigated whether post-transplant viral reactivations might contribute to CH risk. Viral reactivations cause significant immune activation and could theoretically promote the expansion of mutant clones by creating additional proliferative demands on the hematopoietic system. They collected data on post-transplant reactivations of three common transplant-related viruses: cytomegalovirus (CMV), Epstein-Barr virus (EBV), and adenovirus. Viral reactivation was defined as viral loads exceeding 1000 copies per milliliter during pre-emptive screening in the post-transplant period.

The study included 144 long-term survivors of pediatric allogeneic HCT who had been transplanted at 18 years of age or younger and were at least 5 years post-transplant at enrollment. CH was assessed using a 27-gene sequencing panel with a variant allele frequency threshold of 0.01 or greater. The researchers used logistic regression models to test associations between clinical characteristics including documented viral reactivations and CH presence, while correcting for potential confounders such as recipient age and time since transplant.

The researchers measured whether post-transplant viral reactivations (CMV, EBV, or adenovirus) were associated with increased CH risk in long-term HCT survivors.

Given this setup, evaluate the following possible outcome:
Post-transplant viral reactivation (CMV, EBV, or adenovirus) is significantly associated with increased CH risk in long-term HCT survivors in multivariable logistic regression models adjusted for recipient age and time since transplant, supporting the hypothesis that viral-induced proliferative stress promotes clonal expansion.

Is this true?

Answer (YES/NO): NO